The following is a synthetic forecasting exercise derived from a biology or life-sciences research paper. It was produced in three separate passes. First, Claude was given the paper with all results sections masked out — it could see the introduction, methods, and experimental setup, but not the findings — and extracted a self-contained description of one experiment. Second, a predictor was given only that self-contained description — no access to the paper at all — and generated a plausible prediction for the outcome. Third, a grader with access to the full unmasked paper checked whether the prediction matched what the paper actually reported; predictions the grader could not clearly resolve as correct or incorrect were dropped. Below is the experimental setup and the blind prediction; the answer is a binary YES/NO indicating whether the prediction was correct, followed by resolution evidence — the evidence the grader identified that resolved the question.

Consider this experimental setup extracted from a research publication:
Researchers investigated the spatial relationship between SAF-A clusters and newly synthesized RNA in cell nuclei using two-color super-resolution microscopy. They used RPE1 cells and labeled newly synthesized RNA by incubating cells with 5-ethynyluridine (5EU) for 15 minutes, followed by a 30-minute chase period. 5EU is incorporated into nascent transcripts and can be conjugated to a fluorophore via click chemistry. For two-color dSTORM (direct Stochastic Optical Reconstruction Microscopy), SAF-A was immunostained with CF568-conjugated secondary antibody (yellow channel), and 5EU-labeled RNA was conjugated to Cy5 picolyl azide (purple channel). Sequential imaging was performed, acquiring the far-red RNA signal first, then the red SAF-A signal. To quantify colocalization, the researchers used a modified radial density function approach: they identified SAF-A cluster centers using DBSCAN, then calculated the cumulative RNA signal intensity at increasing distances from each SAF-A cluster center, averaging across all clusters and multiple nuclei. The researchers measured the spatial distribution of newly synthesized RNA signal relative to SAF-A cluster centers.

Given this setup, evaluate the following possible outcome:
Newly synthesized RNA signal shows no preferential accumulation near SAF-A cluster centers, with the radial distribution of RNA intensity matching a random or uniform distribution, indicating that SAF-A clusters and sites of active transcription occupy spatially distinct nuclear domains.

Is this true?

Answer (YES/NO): NO